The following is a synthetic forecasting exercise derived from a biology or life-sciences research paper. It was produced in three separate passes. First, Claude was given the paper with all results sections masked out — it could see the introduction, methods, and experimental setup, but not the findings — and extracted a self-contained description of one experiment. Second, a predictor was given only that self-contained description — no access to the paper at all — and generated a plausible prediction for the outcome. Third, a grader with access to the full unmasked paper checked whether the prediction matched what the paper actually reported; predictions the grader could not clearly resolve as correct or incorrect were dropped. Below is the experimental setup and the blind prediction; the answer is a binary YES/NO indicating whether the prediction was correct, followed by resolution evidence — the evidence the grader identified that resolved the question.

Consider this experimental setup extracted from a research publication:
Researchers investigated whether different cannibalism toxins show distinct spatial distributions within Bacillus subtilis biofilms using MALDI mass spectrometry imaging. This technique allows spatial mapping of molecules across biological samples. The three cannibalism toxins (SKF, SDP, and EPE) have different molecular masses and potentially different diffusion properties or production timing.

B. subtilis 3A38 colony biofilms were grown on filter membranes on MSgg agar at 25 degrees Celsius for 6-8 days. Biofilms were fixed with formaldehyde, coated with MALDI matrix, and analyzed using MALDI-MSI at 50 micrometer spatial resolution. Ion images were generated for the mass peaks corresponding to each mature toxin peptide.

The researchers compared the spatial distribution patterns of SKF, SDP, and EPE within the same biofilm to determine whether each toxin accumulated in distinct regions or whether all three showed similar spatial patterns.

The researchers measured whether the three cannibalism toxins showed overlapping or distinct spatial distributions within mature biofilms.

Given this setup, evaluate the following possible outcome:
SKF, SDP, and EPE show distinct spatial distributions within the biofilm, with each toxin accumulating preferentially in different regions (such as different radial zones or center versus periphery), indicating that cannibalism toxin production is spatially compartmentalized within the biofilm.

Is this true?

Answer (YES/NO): YES